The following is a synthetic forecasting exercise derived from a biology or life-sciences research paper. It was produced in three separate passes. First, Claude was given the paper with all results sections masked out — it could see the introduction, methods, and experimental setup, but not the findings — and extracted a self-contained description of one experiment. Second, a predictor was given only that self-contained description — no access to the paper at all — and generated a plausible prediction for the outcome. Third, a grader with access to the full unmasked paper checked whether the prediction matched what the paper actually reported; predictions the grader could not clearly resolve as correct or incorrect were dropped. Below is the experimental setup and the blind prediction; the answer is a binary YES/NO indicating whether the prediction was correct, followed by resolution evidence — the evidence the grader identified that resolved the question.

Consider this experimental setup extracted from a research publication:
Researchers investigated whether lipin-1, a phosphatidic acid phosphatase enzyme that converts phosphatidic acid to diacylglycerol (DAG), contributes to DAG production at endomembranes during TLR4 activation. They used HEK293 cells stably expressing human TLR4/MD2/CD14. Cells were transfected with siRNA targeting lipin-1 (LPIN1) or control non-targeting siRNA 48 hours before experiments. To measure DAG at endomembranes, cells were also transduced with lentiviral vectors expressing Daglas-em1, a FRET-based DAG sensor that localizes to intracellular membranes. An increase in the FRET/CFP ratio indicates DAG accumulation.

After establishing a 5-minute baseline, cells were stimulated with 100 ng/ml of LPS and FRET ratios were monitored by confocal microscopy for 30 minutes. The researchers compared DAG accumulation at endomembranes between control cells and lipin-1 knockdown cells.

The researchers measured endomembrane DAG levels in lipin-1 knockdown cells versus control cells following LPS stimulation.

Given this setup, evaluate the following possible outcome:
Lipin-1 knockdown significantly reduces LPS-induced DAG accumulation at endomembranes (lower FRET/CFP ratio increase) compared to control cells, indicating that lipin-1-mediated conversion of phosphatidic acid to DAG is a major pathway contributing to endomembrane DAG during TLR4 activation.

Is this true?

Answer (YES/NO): YES